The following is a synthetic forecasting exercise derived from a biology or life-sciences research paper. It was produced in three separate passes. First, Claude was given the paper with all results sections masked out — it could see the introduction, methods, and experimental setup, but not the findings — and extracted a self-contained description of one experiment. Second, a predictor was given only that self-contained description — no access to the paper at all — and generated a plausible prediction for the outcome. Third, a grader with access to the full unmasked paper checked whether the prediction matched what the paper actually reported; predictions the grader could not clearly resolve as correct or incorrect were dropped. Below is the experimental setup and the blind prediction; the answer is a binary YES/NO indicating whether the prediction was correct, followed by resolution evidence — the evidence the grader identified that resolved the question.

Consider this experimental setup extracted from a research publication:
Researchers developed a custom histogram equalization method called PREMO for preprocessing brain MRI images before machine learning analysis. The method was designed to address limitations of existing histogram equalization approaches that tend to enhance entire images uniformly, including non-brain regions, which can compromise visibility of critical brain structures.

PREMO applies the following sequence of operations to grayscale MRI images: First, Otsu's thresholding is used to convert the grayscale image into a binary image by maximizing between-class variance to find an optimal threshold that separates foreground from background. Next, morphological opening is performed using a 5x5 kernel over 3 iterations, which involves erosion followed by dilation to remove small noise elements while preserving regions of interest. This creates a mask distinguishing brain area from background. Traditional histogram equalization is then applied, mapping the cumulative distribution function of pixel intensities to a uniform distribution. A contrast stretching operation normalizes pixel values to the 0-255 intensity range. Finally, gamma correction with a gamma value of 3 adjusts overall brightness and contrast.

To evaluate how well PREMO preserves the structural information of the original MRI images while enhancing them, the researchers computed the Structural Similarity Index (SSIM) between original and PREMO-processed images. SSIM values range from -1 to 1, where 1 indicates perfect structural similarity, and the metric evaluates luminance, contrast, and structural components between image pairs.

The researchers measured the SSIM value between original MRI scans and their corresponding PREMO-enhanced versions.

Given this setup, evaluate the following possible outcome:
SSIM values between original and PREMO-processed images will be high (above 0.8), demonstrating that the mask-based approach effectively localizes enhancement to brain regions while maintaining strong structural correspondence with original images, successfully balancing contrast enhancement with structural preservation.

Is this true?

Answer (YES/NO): YES